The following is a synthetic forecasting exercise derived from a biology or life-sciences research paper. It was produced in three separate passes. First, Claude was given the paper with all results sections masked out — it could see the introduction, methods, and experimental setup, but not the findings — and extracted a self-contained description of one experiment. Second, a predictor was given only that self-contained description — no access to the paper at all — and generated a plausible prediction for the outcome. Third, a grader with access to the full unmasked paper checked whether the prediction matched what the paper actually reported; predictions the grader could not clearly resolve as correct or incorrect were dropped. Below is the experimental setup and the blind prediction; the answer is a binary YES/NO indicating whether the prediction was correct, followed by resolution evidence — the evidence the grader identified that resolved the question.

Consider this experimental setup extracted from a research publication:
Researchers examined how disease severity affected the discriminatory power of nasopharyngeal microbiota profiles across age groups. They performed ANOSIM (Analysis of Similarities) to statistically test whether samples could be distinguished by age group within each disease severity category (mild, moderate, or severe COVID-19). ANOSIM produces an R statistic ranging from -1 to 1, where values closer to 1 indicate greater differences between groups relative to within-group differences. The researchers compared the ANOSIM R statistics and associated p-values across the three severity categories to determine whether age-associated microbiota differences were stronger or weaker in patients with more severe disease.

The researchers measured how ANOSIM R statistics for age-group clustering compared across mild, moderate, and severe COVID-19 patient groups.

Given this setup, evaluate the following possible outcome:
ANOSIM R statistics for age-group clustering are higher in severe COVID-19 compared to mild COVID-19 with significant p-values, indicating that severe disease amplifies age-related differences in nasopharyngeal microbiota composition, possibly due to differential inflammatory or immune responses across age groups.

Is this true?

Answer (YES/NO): NO